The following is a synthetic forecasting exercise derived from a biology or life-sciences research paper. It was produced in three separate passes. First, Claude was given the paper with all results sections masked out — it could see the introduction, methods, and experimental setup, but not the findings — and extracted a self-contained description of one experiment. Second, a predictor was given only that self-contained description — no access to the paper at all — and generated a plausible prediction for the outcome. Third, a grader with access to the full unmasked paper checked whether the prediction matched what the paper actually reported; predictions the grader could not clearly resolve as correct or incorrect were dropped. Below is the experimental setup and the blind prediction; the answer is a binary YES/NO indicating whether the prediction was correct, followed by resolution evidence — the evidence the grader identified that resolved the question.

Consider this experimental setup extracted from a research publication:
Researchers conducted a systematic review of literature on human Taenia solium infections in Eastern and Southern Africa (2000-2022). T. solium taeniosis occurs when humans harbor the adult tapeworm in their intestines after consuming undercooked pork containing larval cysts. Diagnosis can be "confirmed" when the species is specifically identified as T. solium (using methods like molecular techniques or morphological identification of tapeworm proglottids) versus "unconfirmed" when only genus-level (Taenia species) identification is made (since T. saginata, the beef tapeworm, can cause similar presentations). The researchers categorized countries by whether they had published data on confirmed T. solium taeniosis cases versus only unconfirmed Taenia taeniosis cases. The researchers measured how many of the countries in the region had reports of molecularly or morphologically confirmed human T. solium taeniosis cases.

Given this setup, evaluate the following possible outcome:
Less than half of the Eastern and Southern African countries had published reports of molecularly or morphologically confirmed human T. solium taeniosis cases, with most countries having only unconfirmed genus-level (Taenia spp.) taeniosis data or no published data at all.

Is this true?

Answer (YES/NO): YES